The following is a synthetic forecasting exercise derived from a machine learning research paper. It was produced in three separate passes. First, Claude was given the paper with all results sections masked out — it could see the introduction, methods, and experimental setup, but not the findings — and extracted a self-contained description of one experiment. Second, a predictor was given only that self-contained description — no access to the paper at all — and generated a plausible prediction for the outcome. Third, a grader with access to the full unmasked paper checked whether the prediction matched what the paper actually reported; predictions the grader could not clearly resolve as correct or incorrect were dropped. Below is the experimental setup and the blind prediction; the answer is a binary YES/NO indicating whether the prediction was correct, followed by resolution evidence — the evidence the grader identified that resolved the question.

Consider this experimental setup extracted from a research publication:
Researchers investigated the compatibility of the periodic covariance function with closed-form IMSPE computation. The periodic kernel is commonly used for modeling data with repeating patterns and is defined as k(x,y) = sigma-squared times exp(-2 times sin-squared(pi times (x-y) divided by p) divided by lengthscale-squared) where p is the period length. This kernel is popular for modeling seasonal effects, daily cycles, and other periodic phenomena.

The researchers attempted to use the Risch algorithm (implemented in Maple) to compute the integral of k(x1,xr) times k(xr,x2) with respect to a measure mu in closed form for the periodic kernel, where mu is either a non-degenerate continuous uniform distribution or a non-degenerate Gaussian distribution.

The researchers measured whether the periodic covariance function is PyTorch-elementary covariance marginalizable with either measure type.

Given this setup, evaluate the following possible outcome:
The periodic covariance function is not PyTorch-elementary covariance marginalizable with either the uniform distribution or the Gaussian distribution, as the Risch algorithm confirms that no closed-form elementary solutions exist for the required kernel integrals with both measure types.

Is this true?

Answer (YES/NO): YES